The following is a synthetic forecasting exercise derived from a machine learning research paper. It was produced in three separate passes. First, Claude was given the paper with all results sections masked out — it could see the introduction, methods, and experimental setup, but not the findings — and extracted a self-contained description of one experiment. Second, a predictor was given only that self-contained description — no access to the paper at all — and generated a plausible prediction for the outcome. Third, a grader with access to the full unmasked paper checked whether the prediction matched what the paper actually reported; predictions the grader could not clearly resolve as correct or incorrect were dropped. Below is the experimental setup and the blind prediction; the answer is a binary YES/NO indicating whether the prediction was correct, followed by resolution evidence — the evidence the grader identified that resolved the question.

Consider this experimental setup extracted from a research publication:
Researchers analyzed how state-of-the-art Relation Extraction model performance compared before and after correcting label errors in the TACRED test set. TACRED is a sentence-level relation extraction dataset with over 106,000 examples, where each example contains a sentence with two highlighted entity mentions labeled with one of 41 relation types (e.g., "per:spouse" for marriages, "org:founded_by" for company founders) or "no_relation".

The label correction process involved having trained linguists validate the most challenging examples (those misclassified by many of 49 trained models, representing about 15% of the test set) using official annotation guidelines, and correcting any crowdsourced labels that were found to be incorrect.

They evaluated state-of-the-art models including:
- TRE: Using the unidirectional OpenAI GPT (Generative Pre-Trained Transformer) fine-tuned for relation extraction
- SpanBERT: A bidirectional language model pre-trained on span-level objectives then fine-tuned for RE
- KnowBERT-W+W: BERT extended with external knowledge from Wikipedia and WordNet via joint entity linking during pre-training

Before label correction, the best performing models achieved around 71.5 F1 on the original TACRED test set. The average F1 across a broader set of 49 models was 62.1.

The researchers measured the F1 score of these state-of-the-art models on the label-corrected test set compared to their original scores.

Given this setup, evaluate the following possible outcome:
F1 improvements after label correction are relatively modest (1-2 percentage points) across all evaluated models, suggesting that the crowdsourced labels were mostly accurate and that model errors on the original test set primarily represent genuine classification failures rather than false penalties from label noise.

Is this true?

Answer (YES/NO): NO